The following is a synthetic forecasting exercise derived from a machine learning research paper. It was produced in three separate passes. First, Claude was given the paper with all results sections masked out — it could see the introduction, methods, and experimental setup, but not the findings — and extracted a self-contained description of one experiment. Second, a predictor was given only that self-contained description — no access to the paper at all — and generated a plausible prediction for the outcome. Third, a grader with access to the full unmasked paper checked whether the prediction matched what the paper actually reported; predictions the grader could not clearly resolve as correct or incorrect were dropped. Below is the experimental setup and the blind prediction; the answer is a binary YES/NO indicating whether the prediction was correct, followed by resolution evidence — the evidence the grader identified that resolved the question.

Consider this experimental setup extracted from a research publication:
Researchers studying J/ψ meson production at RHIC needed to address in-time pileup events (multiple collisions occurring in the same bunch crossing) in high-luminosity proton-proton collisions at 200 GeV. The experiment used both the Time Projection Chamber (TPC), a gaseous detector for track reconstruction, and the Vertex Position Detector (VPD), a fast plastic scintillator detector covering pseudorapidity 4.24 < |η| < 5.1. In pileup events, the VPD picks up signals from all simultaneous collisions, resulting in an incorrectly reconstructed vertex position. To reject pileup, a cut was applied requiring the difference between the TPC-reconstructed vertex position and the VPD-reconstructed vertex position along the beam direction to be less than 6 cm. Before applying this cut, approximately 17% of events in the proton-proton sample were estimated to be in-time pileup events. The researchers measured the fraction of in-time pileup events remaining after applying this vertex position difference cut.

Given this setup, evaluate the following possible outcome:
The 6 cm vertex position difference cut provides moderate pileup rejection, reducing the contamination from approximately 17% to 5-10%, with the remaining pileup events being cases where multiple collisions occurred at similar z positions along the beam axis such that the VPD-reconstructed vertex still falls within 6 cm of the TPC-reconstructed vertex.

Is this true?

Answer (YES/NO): NO